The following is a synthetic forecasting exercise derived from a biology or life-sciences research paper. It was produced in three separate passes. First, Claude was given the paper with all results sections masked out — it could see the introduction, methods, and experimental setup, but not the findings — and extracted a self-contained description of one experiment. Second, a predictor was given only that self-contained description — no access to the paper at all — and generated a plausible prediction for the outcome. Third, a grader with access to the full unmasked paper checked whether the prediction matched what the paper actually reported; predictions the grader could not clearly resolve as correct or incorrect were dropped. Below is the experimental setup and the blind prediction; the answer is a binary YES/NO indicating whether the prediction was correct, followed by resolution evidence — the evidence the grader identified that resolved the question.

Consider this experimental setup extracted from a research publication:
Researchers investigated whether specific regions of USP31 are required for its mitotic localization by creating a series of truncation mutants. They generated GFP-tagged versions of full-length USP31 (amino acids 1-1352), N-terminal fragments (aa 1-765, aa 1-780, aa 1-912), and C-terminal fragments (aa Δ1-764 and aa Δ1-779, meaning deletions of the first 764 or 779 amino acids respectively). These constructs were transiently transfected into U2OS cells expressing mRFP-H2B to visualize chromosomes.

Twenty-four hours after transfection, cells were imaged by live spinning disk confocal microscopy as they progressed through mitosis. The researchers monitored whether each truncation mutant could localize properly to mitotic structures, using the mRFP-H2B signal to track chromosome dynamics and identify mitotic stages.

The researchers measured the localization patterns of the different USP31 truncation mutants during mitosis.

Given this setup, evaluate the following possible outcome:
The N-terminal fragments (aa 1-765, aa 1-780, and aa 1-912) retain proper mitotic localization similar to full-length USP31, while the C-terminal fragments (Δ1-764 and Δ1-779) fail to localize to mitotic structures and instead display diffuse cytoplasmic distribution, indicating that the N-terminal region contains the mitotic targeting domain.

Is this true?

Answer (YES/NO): NO